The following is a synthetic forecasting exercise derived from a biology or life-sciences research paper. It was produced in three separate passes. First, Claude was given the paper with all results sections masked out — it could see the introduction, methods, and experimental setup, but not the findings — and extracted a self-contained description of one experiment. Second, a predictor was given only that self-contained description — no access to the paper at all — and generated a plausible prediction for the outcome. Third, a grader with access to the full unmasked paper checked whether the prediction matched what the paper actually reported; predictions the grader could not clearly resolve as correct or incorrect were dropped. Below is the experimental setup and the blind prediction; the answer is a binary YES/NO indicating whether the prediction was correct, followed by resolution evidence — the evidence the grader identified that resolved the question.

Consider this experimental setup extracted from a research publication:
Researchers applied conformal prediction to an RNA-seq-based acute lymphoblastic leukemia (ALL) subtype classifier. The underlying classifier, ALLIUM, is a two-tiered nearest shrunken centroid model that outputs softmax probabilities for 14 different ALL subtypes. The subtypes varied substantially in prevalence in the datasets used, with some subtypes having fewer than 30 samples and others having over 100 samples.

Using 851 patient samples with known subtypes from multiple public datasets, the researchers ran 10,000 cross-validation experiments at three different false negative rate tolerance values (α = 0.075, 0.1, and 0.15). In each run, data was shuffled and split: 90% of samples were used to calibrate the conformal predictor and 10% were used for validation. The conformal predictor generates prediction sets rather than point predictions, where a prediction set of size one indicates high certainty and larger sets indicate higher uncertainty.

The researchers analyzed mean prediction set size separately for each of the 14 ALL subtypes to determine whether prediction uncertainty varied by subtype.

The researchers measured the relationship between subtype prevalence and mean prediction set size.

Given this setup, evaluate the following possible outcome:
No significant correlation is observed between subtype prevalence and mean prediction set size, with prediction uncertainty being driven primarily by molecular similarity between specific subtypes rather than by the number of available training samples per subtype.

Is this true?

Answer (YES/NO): YES